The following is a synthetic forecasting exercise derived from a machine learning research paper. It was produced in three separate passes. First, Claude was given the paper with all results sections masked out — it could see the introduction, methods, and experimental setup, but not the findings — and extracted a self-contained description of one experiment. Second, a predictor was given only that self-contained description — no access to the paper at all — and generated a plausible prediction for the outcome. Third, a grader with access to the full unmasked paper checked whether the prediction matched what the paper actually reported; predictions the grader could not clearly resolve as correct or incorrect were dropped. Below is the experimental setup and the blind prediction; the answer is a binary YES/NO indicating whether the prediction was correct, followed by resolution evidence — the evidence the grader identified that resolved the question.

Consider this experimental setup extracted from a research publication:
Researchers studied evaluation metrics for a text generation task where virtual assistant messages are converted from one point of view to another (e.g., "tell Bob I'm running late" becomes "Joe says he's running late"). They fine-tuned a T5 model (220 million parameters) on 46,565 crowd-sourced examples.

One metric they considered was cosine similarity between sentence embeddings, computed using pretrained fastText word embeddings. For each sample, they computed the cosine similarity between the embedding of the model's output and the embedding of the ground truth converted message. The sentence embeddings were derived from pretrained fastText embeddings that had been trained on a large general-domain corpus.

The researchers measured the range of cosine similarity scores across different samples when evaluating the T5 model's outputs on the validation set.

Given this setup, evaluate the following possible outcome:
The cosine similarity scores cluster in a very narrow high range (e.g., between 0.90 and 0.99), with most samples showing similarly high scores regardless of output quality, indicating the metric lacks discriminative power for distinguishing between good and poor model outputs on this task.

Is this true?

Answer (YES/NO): YES